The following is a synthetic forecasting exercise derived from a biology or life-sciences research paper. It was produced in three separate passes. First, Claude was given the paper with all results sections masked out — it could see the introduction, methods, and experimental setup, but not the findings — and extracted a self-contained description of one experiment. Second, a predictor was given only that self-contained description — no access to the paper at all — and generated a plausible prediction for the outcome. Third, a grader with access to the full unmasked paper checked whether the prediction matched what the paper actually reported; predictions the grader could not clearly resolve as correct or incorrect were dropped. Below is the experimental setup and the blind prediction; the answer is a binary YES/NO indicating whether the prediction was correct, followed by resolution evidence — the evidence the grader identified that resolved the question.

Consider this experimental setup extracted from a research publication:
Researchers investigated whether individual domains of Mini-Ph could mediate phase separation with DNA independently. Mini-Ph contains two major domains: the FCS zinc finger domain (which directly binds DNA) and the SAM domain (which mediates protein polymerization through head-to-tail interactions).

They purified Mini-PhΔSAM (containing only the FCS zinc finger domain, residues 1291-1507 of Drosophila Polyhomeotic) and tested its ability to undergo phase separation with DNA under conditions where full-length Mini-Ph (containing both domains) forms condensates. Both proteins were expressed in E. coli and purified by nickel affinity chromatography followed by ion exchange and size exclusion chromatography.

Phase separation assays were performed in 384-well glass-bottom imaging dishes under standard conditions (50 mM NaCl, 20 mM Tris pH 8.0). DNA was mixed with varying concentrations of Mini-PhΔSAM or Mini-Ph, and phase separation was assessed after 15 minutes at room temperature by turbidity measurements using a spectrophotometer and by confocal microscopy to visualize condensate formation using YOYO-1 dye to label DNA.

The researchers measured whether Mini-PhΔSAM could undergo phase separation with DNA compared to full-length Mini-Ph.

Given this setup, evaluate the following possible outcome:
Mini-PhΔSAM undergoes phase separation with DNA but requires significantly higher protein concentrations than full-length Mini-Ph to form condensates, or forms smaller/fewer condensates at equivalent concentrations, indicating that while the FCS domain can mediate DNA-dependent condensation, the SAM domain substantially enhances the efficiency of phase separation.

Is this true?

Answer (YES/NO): NO